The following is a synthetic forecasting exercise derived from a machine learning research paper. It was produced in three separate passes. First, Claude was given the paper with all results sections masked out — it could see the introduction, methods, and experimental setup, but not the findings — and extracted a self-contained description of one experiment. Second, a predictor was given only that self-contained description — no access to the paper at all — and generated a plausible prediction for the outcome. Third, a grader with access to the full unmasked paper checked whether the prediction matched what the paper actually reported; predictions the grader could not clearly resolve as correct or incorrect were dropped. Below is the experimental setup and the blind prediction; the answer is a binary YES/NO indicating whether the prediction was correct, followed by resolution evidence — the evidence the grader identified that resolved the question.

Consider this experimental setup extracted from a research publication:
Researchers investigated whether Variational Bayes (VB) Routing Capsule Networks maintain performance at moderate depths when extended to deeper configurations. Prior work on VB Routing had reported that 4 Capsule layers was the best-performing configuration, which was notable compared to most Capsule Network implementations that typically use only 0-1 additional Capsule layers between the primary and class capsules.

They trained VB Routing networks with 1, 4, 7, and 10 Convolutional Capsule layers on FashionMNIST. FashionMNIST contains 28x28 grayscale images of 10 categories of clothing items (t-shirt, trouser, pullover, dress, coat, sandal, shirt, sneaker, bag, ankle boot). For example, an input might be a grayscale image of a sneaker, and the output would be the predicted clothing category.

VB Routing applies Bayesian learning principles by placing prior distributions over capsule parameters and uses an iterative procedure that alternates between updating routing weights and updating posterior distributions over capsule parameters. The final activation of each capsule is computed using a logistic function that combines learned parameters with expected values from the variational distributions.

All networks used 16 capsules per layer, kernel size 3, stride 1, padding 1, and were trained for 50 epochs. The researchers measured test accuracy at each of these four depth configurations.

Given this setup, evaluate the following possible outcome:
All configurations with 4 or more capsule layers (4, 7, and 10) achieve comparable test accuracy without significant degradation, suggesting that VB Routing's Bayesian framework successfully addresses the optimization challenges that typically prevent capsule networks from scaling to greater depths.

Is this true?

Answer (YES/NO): NO